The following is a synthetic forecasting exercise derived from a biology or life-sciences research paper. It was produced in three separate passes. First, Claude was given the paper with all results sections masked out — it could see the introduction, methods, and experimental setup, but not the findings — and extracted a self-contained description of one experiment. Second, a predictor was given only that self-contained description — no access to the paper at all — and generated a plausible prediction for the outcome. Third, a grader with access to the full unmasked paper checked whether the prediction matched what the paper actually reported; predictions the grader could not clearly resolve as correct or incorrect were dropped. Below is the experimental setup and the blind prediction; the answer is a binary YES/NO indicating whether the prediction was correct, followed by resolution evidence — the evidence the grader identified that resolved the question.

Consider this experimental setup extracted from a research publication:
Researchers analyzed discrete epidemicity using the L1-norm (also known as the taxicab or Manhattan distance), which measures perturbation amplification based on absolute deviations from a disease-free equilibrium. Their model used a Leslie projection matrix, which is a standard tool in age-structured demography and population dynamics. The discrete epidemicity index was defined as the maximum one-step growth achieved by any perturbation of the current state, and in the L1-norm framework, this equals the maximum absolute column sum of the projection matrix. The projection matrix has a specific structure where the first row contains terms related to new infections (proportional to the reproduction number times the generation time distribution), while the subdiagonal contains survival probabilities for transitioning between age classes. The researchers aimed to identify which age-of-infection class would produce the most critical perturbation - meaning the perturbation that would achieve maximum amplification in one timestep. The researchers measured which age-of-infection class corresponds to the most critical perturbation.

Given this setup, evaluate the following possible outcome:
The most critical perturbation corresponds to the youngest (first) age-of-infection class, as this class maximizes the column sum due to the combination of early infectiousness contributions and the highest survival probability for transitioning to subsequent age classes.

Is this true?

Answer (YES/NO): NO